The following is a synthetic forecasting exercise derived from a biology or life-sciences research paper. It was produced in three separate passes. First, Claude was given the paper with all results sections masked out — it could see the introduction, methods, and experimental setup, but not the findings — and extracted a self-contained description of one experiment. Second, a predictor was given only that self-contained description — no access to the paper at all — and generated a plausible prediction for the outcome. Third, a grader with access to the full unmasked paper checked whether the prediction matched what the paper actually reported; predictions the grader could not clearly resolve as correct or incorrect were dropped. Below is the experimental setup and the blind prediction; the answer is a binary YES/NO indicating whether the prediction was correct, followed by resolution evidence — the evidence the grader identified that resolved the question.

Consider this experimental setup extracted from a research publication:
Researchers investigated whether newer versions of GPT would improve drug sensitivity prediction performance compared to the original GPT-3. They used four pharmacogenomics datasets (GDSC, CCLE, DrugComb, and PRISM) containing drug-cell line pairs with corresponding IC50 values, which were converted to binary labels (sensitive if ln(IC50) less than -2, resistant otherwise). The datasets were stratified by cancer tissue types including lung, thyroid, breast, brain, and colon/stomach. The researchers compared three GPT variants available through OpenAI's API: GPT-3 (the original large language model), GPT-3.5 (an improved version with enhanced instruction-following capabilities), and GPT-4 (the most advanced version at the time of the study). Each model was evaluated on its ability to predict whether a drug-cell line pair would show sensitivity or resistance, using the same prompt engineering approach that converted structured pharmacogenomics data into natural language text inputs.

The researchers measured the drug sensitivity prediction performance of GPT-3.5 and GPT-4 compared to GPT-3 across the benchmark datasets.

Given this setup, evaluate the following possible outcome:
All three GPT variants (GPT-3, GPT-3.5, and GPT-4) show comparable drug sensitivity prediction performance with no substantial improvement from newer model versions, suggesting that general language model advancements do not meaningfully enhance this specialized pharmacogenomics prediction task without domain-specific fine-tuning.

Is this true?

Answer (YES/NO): YES